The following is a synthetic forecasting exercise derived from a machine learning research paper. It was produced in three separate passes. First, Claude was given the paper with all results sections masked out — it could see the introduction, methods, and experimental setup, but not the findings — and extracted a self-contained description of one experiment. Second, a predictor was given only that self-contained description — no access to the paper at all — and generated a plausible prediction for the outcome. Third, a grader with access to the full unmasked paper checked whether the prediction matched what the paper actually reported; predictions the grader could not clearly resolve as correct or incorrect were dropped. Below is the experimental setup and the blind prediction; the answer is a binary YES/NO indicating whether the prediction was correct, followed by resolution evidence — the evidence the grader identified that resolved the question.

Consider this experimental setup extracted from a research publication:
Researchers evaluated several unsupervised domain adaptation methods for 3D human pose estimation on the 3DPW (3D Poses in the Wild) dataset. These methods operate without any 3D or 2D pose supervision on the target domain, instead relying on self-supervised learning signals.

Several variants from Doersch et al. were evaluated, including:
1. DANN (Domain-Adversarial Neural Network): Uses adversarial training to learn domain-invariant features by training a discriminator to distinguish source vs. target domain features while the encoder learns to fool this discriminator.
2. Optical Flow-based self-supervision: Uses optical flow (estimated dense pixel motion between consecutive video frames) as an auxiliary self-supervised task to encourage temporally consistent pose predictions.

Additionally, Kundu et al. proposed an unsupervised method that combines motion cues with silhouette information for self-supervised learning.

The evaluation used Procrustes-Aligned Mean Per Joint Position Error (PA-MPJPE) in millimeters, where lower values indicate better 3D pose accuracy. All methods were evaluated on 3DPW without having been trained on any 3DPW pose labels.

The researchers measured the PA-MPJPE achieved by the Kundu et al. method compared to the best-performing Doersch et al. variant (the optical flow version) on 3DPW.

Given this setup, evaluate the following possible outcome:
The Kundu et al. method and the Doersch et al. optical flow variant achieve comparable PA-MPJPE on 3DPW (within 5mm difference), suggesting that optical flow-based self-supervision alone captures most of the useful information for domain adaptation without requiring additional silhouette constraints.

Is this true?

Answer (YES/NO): YES